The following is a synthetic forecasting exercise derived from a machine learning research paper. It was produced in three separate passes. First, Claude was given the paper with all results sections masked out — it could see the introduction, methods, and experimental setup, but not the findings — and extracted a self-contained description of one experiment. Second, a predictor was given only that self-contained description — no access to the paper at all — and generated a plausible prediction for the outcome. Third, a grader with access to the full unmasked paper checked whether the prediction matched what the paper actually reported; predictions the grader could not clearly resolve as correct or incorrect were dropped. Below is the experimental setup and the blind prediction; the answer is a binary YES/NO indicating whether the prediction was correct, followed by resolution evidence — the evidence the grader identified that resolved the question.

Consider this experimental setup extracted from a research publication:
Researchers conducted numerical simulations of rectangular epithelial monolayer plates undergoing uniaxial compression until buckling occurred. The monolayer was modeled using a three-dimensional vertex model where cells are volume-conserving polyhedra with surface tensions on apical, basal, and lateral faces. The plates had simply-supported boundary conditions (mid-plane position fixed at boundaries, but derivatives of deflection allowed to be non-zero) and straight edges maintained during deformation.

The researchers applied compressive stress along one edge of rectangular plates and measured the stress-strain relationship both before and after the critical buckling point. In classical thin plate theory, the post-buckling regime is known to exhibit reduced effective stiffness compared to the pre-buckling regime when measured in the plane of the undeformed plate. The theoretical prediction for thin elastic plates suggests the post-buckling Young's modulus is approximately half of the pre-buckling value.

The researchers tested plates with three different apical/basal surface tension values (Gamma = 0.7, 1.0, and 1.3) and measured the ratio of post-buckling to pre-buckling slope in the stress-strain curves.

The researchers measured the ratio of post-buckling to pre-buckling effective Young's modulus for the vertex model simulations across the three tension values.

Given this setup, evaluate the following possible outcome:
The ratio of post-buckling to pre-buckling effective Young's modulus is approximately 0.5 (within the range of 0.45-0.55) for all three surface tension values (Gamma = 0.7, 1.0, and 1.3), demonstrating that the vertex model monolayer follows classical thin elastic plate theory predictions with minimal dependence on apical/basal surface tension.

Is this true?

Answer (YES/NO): YES